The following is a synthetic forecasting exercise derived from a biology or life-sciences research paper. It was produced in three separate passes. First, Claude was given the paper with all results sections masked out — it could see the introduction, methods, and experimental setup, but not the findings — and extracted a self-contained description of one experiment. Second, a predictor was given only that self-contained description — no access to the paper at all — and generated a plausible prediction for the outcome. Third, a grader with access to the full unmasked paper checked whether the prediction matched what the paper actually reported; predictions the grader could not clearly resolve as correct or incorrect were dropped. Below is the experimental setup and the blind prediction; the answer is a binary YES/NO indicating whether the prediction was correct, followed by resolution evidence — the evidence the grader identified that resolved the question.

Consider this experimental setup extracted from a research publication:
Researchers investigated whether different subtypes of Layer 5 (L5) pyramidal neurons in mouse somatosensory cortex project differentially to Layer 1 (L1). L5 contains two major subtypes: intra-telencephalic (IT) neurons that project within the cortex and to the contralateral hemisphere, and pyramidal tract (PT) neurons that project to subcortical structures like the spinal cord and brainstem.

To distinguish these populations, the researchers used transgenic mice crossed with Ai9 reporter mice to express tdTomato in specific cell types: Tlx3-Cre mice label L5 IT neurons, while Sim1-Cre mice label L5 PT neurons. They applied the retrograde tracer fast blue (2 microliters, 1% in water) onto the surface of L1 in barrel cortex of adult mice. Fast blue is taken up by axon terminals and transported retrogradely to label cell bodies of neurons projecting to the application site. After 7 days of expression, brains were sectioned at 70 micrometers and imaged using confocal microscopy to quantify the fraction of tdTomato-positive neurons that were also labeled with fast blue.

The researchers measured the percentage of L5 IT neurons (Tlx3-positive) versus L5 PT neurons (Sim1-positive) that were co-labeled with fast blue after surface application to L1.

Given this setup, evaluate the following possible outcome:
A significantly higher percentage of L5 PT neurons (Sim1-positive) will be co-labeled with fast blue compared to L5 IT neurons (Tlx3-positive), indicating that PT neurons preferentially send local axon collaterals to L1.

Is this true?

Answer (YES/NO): NO